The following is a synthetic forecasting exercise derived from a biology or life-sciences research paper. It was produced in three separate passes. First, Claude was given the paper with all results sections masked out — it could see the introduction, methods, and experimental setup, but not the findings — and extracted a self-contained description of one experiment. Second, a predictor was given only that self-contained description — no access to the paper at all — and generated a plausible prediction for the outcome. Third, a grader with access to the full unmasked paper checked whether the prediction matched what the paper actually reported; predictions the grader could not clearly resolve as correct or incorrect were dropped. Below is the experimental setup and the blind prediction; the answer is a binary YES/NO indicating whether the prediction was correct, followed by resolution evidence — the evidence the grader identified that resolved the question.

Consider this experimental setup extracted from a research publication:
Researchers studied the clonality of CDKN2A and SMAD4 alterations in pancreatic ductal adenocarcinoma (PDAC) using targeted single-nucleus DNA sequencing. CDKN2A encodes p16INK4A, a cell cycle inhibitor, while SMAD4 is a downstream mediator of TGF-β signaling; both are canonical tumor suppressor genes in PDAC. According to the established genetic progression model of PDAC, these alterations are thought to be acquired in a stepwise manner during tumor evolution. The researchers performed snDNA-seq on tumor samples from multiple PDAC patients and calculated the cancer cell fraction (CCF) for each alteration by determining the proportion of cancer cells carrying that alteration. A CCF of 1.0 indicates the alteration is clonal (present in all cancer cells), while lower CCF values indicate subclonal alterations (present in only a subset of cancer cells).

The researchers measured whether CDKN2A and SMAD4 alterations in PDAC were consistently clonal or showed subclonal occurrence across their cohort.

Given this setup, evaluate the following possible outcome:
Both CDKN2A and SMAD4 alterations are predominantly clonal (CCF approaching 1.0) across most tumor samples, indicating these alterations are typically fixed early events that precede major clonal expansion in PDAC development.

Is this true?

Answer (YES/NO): NO